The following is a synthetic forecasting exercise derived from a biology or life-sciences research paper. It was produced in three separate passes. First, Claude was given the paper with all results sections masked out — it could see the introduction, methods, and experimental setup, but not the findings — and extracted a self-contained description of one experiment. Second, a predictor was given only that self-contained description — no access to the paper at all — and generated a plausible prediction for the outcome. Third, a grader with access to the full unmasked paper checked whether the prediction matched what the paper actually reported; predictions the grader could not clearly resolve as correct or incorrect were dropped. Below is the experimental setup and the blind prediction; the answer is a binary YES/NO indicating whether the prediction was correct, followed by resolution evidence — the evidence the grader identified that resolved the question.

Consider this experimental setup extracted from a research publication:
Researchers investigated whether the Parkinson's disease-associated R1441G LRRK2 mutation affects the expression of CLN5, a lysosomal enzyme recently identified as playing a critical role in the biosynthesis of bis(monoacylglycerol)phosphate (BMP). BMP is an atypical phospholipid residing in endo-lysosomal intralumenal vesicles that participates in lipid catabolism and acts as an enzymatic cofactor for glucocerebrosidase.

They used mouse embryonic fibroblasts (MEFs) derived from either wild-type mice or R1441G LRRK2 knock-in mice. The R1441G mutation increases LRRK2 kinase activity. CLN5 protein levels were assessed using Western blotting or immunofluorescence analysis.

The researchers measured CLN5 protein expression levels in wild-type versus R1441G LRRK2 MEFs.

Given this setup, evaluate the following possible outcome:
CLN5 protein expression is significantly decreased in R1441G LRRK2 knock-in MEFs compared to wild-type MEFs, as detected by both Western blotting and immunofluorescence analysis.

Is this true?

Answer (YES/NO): NO